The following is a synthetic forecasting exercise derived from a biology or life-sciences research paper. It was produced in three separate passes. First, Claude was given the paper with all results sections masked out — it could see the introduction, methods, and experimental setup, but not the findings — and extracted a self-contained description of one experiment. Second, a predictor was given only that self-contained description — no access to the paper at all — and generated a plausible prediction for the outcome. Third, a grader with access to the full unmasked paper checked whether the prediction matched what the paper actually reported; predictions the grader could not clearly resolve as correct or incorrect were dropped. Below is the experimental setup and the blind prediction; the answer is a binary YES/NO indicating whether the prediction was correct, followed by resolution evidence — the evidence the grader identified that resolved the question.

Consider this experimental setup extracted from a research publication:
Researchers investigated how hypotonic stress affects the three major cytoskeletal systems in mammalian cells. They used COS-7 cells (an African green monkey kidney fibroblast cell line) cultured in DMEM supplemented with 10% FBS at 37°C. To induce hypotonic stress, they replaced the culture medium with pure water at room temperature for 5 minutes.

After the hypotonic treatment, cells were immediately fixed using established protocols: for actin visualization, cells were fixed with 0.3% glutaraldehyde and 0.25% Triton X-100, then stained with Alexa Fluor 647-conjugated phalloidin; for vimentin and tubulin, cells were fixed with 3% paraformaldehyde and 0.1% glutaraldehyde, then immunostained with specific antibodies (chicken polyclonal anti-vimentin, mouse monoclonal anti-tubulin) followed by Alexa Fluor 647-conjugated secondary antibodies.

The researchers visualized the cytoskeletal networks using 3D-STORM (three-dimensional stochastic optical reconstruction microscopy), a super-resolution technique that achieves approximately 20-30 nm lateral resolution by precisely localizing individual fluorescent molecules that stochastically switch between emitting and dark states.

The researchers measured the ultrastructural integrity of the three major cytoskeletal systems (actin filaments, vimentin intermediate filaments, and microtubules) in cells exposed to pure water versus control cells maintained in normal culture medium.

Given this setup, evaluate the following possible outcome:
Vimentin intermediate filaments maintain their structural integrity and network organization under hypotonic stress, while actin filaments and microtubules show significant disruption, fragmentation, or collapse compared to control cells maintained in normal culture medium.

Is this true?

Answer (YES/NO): NO